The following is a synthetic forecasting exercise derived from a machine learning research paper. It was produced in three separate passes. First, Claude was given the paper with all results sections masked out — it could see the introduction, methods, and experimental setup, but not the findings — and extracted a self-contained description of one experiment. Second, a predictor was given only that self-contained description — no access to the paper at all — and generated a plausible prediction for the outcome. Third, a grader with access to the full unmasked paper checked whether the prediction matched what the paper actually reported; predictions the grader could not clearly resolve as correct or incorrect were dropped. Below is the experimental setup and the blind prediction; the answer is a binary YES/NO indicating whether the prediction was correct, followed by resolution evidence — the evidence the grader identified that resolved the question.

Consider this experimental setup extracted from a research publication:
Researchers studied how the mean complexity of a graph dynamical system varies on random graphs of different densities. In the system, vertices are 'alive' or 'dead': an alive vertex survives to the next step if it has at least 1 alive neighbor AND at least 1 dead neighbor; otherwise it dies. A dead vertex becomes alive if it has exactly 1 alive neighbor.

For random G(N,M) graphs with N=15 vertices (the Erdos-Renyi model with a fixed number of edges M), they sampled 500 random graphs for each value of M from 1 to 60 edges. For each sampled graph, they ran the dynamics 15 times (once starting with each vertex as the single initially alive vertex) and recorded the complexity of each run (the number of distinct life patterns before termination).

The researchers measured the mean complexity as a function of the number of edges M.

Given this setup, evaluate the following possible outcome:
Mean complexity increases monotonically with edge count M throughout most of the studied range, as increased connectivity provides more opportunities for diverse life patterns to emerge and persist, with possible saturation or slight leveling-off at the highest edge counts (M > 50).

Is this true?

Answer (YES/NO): NO